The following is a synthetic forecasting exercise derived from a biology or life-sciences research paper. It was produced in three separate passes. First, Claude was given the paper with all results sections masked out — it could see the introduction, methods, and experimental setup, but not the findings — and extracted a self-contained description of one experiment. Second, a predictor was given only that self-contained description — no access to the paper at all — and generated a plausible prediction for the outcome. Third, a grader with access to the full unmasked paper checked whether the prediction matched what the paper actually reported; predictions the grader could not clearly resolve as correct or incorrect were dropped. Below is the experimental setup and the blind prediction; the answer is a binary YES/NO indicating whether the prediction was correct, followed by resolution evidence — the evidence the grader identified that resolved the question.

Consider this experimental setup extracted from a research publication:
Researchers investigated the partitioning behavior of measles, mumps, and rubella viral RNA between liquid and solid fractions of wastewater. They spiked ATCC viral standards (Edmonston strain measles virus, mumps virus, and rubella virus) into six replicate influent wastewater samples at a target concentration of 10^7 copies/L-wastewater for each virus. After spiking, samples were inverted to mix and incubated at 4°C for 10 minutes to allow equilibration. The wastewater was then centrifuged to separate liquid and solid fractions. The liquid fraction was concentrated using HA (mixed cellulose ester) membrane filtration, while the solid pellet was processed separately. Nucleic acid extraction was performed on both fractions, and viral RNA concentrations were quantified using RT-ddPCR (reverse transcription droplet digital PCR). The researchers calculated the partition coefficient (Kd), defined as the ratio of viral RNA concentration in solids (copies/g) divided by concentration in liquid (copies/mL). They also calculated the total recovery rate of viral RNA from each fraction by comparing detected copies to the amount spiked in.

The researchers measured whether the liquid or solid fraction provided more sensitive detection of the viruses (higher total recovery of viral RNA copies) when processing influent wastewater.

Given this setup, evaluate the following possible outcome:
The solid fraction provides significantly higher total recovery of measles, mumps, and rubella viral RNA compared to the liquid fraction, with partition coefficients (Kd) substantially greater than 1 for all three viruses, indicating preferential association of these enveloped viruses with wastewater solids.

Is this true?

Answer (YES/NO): NO